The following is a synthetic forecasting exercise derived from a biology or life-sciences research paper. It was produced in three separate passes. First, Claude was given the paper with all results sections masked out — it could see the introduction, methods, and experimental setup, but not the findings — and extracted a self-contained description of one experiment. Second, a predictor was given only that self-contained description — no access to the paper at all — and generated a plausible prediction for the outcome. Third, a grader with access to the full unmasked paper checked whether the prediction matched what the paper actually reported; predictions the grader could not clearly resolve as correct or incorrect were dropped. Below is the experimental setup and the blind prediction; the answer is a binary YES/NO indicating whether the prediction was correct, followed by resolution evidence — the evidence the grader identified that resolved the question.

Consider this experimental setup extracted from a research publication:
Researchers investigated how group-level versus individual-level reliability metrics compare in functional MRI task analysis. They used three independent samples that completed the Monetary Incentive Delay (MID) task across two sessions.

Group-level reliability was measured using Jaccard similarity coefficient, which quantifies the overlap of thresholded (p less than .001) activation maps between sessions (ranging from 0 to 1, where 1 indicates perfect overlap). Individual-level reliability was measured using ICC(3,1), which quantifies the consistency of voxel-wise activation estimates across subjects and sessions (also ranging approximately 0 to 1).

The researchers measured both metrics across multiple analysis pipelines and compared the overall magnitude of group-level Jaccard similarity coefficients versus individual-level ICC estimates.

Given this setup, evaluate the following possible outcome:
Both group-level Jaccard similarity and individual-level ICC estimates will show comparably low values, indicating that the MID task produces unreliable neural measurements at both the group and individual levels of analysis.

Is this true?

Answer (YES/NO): NO